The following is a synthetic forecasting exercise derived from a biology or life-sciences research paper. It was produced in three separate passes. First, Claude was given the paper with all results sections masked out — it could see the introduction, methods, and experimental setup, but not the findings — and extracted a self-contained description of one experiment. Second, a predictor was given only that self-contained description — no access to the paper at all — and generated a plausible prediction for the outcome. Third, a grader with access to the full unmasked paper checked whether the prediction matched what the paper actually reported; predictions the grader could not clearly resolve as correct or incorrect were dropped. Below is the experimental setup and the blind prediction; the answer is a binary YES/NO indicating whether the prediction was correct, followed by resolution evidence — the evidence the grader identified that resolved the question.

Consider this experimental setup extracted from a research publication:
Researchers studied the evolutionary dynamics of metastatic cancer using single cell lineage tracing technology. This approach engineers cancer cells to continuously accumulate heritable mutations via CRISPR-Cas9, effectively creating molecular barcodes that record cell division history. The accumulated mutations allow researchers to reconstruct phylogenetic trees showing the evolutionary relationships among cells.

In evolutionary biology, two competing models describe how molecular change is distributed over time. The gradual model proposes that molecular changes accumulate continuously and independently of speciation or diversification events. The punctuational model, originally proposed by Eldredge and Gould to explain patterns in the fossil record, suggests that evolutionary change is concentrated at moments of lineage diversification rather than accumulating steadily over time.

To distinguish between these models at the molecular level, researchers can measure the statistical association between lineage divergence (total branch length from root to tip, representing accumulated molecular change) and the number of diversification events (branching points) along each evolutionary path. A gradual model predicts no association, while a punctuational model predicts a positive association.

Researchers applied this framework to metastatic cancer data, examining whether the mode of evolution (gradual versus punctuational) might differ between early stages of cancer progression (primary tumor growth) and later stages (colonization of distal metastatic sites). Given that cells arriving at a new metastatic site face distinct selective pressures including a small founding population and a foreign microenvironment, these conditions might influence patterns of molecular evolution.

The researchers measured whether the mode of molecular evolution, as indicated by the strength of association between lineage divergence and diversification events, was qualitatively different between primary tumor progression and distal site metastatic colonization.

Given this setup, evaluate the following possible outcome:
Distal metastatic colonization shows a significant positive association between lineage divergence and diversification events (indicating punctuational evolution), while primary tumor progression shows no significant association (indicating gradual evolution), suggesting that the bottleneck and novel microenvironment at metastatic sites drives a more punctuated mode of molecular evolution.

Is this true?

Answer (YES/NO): NO